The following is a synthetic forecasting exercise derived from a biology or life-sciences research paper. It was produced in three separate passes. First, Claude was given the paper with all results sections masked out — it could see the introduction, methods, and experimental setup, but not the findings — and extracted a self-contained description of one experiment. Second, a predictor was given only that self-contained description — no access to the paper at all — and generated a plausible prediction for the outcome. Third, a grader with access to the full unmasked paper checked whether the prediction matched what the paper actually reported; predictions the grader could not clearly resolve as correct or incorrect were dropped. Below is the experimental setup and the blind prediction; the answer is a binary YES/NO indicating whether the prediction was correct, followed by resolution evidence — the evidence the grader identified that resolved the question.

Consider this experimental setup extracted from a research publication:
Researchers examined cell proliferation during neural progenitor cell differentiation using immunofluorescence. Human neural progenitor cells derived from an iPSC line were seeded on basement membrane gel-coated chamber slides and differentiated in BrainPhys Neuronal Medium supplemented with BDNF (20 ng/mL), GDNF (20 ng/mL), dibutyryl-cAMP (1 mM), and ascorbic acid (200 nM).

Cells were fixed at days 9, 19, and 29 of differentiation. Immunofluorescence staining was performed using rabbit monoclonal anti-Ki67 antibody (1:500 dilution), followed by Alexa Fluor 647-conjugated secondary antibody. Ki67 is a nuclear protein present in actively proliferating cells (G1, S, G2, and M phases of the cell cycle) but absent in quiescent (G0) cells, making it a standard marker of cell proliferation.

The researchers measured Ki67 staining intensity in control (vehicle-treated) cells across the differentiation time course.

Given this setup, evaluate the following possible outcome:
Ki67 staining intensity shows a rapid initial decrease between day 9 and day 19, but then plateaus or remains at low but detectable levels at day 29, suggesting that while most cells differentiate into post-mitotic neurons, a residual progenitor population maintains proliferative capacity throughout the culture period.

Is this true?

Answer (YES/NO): NO